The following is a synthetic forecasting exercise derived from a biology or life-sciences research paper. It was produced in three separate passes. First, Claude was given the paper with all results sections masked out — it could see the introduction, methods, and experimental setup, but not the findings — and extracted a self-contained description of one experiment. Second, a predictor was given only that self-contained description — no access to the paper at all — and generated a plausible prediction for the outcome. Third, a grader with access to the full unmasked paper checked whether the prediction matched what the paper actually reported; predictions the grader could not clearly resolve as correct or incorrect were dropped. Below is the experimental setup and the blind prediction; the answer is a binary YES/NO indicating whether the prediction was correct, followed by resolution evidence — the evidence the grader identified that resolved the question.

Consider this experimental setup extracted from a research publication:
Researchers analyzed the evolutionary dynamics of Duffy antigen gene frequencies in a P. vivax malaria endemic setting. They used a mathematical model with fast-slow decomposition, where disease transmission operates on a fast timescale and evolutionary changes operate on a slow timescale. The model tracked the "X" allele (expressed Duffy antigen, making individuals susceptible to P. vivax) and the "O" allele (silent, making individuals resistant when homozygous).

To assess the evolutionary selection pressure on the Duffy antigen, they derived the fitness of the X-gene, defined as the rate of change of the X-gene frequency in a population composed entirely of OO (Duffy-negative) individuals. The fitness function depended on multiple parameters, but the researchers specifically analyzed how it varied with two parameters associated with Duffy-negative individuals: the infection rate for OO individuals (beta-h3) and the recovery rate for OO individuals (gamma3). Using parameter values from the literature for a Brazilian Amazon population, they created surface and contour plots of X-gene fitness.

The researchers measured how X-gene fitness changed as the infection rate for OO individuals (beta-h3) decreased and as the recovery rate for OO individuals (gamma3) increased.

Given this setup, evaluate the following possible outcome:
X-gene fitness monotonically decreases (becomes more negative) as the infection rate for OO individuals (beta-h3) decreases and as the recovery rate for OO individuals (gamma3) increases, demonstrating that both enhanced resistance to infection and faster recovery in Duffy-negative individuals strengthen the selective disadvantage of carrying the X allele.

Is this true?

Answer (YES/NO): YES